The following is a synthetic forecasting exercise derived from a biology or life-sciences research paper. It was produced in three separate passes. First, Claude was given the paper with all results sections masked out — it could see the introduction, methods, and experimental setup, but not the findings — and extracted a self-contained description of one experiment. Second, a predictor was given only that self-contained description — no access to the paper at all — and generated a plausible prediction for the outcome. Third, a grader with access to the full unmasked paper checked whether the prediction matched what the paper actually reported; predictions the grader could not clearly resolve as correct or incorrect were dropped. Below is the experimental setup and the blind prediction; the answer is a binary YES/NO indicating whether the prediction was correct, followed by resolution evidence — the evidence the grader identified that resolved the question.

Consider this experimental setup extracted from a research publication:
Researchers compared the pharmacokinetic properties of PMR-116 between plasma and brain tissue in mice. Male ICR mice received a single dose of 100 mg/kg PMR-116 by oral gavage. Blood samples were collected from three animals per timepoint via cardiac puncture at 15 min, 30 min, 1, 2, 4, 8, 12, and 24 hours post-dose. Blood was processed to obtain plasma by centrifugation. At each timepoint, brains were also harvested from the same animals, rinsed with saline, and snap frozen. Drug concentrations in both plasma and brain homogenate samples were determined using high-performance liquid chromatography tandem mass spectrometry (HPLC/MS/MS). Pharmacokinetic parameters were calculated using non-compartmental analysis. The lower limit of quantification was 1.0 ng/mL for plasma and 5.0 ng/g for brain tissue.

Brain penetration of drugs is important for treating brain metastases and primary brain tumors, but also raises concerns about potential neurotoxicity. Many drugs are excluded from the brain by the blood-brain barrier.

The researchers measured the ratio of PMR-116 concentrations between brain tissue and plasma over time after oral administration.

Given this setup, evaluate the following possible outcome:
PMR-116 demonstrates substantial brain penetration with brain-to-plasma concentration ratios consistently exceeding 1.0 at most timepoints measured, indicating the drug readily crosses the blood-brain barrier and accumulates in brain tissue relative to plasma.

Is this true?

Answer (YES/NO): YES